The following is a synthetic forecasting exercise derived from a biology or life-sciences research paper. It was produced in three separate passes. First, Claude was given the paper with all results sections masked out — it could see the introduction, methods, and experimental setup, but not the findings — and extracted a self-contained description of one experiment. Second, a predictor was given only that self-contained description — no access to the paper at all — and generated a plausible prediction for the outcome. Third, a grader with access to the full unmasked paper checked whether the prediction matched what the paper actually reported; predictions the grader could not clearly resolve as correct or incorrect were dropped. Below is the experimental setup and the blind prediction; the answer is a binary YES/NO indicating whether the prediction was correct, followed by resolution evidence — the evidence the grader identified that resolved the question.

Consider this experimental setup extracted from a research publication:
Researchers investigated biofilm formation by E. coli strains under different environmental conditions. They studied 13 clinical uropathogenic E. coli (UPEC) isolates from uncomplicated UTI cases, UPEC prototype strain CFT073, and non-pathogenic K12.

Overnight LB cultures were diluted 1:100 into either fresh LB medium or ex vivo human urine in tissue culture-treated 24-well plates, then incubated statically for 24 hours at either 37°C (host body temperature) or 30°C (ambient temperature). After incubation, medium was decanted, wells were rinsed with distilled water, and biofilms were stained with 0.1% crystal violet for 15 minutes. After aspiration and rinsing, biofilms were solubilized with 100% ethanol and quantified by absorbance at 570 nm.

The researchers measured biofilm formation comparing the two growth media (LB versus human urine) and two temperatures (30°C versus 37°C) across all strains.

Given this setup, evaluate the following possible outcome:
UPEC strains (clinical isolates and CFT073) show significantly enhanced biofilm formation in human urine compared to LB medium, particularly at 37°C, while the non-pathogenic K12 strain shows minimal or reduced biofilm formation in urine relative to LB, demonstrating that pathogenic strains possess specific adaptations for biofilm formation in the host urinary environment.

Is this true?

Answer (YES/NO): NO